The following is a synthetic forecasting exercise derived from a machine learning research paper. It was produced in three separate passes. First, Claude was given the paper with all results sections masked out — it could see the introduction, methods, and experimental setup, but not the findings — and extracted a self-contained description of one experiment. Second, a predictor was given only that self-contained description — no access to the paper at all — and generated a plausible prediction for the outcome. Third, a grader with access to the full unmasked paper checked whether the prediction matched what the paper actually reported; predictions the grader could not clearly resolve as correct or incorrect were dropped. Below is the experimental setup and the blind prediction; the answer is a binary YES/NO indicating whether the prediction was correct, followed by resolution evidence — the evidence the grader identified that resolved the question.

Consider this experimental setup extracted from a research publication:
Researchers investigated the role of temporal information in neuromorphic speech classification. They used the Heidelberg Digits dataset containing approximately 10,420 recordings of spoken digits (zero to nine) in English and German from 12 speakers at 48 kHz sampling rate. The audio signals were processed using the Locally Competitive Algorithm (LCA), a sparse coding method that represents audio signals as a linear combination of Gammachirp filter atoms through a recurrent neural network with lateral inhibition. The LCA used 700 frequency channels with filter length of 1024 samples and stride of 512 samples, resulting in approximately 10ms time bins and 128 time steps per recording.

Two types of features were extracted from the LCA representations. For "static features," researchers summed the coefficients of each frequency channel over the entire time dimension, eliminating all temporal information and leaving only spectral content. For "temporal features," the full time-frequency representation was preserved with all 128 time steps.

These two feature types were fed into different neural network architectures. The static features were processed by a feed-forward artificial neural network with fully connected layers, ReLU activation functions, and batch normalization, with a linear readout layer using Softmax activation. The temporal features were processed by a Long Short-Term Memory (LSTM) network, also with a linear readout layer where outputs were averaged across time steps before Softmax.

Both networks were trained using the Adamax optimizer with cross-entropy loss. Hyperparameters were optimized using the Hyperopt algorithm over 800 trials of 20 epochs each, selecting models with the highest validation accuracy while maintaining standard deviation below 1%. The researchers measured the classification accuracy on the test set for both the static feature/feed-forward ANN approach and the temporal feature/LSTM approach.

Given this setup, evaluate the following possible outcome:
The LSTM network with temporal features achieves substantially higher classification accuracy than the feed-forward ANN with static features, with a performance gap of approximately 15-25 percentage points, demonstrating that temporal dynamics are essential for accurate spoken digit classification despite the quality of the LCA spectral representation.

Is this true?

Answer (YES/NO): YES